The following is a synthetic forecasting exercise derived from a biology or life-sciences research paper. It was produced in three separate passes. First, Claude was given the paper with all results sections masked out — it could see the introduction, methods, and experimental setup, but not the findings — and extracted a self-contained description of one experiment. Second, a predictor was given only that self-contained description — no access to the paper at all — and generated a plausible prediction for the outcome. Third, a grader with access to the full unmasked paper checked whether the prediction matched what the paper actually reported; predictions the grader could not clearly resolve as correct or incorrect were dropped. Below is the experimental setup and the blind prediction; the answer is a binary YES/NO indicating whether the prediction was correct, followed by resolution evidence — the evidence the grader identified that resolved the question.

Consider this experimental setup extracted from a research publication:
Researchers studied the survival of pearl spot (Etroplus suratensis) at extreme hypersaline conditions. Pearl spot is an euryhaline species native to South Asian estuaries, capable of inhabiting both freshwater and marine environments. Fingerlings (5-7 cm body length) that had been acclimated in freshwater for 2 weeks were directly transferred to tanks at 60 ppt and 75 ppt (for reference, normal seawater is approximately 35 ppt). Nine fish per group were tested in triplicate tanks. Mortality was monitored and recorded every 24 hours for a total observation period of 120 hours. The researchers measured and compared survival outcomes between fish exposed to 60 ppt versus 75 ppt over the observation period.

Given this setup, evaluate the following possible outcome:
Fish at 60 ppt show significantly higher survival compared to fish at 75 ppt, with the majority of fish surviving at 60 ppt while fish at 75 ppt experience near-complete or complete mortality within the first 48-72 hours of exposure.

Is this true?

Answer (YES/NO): NO